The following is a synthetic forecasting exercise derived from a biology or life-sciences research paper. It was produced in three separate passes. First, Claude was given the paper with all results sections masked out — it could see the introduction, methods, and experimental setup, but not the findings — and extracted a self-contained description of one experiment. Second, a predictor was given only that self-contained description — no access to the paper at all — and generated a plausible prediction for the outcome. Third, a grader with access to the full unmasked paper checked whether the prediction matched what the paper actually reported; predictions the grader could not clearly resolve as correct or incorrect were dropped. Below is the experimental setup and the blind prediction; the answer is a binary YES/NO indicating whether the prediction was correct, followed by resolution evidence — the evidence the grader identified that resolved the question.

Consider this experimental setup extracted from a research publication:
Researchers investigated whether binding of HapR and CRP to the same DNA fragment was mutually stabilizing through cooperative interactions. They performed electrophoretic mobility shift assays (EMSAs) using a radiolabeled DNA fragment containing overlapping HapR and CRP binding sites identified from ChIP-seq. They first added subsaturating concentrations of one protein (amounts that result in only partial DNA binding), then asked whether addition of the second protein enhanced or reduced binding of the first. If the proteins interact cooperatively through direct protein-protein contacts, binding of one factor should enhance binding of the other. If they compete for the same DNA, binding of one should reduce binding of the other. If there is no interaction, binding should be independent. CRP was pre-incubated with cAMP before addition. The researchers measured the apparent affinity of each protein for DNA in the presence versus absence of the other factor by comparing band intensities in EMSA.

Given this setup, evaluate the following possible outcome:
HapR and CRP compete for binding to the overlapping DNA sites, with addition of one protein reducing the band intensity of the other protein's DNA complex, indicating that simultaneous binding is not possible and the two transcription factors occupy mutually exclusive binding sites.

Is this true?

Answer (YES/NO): NO